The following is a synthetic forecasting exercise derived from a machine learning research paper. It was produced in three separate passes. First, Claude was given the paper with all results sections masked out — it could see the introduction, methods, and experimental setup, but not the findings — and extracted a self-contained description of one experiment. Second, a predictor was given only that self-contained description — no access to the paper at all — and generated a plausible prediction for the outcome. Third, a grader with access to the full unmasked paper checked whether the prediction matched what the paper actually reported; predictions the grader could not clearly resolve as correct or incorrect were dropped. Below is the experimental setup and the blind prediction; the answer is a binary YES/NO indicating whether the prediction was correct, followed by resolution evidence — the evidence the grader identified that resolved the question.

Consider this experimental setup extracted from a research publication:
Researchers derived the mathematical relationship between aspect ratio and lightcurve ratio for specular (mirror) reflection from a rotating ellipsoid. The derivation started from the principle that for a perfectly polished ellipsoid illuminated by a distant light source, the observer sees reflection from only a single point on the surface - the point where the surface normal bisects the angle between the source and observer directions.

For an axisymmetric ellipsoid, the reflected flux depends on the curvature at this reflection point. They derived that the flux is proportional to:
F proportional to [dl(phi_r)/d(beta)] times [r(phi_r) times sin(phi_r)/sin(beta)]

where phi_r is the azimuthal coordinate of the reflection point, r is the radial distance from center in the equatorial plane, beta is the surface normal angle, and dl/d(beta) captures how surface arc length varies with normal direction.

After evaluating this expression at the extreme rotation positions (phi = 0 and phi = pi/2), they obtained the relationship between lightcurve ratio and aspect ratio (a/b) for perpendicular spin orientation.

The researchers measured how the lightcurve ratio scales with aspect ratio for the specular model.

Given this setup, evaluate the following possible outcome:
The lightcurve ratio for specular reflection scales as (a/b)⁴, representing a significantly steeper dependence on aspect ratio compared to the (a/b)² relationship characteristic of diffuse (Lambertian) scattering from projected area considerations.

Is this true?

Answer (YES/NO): YES